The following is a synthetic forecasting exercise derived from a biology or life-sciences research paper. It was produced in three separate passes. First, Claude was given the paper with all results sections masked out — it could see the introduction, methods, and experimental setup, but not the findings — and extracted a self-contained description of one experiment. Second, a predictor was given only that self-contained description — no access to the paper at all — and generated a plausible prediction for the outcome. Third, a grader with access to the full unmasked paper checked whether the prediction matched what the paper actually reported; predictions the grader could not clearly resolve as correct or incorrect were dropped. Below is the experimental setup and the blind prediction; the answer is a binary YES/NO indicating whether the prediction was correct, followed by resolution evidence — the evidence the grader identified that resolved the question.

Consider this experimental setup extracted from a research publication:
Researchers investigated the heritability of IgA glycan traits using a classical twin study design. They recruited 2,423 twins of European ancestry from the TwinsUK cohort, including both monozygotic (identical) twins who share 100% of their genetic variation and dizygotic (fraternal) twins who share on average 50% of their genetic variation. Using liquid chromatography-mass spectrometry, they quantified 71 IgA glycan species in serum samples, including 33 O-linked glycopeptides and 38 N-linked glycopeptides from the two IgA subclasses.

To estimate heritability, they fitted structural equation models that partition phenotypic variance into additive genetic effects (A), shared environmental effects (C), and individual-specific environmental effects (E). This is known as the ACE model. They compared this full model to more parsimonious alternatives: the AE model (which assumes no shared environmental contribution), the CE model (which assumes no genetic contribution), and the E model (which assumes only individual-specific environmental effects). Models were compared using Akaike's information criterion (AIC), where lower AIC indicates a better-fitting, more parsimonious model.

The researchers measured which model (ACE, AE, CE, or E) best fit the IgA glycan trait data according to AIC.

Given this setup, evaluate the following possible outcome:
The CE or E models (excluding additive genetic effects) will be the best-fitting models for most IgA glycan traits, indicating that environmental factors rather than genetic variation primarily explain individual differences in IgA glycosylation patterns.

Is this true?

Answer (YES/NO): NO